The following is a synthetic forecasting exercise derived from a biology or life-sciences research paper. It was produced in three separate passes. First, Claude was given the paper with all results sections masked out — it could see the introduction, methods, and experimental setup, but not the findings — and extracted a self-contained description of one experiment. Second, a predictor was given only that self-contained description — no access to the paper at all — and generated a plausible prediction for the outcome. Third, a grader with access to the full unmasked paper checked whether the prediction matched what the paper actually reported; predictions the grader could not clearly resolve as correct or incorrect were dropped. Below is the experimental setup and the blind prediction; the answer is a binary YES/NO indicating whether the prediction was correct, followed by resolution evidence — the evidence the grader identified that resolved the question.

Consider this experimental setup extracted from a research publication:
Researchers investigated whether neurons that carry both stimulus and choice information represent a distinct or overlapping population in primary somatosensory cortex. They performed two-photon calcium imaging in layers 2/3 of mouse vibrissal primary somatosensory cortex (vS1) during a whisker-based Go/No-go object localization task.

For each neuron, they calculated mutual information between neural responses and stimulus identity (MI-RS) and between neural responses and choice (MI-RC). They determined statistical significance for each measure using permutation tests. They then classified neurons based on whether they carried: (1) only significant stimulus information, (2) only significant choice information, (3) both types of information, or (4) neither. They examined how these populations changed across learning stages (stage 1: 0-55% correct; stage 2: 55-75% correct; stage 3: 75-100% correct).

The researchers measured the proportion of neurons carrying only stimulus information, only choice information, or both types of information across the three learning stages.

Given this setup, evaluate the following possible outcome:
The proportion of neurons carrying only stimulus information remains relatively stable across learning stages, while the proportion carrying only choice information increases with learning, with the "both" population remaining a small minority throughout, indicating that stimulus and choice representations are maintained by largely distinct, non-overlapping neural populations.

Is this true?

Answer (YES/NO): NO